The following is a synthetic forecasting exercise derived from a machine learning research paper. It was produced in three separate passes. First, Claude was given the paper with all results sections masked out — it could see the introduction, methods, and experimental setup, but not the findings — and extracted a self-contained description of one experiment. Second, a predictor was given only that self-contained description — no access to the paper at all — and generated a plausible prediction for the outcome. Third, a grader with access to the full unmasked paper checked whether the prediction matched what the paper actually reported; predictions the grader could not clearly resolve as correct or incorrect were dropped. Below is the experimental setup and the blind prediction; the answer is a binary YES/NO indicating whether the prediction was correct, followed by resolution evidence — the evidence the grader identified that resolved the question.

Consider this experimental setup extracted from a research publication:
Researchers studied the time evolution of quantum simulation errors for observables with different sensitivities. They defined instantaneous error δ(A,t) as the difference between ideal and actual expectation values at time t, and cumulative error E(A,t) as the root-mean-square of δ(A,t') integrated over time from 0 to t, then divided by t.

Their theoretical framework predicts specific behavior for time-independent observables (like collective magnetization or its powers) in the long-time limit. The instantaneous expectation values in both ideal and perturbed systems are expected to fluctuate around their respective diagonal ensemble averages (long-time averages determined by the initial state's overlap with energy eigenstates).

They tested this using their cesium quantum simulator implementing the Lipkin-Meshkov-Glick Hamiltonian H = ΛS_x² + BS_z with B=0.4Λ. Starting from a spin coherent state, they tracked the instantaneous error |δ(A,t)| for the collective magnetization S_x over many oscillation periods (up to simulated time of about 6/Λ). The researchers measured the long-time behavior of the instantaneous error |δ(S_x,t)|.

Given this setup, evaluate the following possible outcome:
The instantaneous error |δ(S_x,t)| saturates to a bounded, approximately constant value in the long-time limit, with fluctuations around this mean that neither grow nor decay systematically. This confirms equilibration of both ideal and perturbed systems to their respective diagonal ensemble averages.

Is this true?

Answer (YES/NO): NO